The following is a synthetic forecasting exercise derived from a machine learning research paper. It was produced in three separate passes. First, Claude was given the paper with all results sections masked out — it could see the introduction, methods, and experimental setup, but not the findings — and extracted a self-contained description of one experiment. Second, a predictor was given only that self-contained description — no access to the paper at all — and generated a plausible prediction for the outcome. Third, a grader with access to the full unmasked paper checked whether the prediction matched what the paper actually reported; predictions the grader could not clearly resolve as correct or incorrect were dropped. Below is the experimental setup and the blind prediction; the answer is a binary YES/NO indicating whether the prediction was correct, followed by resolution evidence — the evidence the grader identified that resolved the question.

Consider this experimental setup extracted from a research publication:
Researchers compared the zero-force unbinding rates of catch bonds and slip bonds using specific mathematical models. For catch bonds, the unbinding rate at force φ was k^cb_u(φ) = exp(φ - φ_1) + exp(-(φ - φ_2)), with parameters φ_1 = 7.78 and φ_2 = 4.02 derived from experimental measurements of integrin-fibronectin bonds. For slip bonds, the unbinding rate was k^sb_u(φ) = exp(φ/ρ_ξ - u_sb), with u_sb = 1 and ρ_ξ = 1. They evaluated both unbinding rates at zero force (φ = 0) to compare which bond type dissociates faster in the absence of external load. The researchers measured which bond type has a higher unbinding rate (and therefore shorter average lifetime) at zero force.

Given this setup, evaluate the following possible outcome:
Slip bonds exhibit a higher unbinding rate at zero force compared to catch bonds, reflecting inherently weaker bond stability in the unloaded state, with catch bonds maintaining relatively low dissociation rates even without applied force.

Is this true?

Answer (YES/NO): NO